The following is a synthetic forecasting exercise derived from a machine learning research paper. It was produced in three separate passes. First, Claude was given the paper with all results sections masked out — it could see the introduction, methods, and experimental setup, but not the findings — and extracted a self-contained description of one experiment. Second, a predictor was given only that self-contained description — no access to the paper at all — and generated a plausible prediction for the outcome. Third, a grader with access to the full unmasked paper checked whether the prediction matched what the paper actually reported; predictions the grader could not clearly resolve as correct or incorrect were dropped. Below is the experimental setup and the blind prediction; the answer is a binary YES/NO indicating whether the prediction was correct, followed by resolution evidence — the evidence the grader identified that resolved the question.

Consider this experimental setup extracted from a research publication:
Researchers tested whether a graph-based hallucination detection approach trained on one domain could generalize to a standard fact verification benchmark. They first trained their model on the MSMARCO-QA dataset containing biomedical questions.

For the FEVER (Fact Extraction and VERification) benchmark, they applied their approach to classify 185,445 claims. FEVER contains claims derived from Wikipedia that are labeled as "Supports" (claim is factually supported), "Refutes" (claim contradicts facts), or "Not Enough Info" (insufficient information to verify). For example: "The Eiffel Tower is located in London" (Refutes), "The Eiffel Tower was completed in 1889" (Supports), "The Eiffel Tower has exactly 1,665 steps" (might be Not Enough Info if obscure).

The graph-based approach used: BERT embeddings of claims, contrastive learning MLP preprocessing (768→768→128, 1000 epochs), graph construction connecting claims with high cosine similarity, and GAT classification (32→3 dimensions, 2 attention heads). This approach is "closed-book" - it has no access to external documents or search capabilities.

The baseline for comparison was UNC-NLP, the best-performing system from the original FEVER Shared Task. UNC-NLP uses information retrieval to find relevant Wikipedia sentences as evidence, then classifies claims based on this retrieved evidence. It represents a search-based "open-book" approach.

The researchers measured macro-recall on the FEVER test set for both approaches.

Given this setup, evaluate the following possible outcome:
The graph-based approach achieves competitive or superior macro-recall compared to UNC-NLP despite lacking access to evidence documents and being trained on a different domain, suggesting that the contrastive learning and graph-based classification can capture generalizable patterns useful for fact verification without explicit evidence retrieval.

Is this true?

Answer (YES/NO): YES